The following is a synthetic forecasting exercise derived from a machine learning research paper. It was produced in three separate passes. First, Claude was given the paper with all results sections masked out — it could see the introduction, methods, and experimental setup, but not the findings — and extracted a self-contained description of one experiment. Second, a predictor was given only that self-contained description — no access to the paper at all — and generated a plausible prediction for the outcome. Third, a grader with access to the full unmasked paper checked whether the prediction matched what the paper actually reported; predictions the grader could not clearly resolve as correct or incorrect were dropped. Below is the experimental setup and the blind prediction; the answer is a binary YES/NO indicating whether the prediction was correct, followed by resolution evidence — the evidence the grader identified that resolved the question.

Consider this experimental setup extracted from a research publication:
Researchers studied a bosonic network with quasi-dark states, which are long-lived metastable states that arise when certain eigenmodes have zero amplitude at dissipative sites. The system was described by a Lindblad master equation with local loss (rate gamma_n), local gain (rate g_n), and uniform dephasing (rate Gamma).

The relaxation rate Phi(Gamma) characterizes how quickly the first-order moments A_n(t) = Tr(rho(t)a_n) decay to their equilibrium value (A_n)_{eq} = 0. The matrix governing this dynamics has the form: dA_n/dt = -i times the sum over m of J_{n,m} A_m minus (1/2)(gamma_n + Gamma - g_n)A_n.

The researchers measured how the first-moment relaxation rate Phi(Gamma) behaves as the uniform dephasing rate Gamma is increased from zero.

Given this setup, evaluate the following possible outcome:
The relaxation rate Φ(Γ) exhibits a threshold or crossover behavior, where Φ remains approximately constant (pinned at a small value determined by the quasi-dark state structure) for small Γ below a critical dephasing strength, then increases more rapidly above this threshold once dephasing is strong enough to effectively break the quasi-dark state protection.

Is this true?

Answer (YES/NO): NO